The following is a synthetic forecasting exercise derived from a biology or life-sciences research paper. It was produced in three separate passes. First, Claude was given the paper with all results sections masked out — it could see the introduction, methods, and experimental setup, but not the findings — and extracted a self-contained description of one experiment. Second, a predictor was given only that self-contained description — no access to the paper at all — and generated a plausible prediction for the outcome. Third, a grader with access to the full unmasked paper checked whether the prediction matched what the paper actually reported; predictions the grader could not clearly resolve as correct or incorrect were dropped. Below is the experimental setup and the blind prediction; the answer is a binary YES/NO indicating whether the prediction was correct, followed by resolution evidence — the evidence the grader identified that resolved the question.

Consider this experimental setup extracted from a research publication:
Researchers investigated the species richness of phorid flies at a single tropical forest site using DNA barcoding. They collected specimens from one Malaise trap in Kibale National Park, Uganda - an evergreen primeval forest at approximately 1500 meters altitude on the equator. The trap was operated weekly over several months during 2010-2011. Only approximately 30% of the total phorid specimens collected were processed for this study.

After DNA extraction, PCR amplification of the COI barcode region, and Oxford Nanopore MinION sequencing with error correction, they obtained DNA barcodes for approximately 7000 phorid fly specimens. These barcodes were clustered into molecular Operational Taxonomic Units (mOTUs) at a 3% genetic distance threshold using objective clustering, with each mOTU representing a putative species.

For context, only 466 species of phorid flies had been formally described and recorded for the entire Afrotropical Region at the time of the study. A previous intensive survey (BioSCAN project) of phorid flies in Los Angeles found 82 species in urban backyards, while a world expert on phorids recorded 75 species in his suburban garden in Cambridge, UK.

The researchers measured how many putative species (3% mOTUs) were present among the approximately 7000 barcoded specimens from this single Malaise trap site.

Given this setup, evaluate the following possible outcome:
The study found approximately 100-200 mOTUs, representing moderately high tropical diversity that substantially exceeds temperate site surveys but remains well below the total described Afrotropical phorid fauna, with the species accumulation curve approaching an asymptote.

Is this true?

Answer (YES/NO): NO